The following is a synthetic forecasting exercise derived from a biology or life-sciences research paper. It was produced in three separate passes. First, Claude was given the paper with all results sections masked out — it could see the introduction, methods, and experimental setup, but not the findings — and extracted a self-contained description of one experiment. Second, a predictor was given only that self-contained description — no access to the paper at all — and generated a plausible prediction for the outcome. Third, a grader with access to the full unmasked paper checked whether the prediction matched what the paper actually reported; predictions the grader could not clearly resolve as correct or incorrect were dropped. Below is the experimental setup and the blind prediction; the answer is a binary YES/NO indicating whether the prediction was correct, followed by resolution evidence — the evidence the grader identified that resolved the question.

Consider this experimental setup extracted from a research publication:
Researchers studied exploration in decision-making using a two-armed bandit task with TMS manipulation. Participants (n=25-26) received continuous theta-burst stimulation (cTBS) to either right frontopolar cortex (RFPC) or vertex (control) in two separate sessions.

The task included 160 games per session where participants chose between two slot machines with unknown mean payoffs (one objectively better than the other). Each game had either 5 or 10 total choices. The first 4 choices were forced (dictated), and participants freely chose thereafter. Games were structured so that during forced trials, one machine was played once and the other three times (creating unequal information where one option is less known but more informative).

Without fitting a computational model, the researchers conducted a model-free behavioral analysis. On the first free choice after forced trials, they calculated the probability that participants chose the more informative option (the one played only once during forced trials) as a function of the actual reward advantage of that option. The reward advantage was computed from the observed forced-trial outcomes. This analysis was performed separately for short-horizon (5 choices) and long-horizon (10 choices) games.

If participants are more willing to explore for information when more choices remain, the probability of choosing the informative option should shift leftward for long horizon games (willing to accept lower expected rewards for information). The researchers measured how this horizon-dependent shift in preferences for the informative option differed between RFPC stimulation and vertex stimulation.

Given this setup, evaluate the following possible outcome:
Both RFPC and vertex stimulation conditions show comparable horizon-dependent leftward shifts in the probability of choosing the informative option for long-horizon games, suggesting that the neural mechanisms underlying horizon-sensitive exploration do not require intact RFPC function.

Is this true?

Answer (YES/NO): NO